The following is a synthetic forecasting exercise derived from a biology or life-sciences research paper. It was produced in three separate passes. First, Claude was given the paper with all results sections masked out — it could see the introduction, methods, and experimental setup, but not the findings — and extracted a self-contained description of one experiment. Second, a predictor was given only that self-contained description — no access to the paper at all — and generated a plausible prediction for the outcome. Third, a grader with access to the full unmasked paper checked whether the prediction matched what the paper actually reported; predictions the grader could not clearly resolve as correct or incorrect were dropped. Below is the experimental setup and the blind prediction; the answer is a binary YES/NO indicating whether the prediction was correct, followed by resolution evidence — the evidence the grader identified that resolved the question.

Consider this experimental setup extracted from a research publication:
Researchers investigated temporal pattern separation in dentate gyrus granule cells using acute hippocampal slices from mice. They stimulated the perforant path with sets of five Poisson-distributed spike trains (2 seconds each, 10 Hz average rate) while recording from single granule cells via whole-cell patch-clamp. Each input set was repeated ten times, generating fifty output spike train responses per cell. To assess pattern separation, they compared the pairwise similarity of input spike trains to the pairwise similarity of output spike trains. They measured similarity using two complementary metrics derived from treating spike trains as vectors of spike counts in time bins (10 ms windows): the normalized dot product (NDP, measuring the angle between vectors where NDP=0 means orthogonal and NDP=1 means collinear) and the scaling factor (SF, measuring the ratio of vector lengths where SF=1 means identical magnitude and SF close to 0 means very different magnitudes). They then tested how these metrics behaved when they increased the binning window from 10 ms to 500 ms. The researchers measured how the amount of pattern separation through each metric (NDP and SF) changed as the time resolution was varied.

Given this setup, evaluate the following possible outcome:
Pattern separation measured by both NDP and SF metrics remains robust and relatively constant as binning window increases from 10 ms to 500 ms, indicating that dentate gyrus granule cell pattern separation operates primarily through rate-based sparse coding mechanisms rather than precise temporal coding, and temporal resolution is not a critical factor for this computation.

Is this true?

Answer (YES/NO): NO